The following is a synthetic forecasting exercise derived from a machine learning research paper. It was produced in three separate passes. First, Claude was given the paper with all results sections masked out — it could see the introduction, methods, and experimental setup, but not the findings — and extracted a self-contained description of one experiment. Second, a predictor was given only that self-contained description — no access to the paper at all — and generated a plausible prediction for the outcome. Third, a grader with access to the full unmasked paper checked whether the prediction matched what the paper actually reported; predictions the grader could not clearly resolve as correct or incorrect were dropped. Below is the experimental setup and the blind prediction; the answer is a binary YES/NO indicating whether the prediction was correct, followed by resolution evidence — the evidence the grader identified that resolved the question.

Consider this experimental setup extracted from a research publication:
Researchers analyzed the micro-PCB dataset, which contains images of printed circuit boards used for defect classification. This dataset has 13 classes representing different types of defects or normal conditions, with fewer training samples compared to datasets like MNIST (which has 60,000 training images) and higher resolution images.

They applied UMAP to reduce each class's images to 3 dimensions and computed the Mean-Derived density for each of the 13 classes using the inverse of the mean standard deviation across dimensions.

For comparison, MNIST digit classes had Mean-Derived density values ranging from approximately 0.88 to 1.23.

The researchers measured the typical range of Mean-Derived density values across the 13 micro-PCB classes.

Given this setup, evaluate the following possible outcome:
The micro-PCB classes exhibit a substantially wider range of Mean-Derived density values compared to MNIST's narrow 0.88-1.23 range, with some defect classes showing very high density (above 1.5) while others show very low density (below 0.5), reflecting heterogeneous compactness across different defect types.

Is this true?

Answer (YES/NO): NO